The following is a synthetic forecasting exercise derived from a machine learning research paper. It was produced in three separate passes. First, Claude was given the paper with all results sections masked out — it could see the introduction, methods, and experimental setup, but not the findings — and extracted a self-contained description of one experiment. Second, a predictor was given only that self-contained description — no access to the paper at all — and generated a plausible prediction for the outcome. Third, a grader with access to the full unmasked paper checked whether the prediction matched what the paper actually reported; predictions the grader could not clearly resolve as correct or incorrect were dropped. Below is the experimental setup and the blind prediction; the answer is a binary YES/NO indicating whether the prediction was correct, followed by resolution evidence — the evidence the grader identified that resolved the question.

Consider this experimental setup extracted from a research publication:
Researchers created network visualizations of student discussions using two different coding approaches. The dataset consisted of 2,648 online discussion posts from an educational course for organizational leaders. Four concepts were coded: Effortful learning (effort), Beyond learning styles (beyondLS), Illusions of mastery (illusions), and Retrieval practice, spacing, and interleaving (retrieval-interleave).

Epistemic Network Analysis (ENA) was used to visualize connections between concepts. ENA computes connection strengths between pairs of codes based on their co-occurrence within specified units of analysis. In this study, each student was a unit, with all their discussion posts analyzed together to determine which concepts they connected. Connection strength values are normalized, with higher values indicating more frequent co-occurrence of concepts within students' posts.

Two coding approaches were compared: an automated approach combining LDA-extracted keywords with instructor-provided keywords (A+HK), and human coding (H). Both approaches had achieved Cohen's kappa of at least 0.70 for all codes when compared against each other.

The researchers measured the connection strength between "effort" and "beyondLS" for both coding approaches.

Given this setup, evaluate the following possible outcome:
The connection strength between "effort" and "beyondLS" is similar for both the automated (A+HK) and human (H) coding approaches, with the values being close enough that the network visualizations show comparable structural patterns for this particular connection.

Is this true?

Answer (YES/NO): YES